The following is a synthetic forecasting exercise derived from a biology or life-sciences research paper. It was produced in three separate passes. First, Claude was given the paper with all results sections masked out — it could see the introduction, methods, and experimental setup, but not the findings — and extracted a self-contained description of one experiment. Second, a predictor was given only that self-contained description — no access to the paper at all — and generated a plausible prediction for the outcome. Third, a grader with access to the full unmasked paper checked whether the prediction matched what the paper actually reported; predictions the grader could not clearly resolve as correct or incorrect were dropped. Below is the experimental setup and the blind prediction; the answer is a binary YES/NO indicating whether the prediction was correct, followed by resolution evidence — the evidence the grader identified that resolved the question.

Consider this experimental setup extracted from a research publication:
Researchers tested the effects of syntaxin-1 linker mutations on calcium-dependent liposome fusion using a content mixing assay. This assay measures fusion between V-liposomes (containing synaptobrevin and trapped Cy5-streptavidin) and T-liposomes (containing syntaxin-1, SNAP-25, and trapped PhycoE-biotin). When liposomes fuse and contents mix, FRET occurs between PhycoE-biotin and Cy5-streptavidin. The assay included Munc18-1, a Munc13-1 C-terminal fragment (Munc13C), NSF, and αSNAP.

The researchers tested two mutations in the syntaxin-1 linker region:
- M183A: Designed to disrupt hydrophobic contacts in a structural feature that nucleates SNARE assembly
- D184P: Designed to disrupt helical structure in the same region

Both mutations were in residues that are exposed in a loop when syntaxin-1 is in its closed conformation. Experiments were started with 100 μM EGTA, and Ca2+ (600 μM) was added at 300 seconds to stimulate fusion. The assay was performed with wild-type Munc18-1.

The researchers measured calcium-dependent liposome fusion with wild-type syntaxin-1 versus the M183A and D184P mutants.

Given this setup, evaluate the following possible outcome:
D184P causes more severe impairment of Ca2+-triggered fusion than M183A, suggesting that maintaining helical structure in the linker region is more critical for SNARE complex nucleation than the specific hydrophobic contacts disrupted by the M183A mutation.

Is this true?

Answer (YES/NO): NO